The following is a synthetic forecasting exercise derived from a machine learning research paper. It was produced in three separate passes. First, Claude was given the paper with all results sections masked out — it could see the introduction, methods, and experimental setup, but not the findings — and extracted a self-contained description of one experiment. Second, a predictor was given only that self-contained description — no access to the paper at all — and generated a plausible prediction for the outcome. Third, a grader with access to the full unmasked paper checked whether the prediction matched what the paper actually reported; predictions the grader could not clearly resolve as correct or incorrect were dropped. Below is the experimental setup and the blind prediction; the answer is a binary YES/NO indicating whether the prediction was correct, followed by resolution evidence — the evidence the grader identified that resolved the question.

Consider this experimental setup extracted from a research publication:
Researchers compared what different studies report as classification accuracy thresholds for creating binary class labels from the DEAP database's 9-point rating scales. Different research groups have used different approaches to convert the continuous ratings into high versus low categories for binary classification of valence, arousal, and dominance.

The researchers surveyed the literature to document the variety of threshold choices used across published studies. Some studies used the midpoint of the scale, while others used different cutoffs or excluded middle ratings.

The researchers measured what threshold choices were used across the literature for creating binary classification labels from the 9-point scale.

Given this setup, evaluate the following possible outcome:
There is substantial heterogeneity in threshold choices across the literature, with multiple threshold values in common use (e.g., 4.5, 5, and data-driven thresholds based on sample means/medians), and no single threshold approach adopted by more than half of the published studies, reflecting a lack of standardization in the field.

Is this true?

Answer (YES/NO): YES